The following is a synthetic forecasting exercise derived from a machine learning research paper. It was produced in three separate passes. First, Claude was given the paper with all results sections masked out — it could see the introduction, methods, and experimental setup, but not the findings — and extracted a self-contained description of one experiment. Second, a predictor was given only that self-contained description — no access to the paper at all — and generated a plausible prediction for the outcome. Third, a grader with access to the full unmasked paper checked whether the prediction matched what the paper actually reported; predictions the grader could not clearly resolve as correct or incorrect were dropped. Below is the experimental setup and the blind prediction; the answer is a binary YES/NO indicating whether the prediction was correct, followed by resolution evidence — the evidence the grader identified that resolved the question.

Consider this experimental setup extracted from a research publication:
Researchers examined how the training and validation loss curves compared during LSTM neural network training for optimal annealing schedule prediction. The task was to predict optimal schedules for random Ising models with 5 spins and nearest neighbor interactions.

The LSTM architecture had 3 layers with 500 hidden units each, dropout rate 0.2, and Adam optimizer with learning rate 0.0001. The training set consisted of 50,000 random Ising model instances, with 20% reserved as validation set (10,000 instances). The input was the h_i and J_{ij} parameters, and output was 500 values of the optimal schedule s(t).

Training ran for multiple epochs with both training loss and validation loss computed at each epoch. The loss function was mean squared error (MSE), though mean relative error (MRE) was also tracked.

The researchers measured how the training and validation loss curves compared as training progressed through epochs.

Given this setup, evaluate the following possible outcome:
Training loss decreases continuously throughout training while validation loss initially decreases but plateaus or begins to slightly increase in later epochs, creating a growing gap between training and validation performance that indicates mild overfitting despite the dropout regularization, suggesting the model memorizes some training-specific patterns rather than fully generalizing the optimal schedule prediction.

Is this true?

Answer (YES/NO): NO